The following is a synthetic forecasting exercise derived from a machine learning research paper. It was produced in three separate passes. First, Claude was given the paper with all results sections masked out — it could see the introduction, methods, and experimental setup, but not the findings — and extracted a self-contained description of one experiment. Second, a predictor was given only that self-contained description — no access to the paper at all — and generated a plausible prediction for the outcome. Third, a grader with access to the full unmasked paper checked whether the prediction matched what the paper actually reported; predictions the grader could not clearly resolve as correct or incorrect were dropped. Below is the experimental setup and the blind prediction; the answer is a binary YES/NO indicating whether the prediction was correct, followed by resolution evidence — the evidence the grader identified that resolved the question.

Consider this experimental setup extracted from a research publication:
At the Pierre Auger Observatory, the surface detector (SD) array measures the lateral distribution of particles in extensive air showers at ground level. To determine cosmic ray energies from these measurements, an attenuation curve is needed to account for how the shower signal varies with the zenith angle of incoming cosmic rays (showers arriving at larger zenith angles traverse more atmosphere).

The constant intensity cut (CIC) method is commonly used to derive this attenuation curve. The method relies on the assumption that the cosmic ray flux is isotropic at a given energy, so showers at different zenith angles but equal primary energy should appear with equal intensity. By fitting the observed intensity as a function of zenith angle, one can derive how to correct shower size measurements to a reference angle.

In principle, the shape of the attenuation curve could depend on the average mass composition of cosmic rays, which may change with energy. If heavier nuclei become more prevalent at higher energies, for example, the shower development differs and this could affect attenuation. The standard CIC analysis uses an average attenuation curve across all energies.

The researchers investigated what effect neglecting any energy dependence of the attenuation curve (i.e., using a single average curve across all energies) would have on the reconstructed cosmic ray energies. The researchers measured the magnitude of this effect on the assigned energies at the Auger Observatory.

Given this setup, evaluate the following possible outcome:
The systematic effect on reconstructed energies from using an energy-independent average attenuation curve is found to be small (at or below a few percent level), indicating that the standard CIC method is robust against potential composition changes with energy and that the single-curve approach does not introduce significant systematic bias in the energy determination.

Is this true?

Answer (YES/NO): YES